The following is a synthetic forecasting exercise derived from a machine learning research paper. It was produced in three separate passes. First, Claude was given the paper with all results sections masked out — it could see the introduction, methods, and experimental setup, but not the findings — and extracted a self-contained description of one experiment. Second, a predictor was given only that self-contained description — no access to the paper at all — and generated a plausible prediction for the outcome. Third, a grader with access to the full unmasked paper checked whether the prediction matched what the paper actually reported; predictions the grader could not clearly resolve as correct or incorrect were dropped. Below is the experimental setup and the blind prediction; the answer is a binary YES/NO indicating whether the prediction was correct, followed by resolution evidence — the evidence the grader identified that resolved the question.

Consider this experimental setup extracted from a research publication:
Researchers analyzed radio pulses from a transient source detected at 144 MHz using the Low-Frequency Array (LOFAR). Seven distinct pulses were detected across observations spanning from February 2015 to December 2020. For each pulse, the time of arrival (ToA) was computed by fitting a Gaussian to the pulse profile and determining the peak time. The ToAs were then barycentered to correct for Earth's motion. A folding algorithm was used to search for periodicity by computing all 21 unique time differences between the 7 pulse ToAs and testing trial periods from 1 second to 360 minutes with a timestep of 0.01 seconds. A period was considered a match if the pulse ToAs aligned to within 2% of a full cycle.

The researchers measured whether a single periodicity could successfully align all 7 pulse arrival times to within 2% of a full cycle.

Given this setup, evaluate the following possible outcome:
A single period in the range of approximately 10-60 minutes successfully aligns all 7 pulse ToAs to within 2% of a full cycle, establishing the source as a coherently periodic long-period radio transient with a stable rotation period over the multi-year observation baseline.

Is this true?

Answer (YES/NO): NO